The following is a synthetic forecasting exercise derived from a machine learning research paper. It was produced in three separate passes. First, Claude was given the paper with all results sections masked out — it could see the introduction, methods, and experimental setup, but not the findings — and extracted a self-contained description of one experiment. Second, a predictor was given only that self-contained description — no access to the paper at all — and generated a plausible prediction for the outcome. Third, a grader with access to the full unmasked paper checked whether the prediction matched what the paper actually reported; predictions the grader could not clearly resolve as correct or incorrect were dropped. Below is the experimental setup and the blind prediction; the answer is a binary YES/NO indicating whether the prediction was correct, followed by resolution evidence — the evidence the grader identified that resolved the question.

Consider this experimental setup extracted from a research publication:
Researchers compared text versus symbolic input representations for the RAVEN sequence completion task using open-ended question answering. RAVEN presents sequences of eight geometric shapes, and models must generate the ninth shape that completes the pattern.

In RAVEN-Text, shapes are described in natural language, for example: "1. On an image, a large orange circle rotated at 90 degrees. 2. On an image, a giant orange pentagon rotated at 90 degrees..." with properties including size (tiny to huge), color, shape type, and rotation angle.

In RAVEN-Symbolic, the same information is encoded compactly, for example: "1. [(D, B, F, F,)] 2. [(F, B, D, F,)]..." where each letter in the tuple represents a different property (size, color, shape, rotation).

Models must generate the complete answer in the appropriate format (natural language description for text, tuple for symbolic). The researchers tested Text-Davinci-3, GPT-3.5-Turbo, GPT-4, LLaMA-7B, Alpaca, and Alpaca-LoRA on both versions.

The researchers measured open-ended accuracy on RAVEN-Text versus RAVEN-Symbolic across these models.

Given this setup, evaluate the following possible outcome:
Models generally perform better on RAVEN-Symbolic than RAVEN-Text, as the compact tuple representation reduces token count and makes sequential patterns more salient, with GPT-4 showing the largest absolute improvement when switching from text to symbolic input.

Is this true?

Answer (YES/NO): NO